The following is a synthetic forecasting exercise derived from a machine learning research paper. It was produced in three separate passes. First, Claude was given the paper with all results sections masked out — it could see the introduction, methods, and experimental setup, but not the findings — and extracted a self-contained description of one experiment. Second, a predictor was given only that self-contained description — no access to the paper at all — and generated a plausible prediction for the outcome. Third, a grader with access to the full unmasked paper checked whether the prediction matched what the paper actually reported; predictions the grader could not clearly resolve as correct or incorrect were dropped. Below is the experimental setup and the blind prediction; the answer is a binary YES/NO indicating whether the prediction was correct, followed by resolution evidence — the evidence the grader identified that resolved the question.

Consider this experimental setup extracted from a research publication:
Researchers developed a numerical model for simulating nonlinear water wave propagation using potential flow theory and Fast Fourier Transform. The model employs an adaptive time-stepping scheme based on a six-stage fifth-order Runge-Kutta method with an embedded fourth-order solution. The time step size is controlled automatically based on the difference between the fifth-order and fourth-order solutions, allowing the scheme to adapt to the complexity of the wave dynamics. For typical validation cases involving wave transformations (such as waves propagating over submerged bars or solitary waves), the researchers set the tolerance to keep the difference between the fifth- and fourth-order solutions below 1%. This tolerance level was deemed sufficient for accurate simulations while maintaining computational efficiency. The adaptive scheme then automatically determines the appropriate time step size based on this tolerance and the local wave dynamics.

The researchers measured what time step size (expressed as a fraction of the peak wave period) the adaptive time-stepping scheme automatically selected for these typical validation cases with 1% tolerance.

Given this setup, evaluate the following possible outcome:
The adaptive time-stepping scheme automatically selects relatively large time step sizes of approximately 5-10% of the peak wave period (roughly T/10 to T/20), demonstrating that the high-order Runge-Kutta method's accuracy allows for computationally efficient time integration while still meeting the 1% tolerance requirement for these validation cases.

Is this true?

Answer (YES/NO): YES